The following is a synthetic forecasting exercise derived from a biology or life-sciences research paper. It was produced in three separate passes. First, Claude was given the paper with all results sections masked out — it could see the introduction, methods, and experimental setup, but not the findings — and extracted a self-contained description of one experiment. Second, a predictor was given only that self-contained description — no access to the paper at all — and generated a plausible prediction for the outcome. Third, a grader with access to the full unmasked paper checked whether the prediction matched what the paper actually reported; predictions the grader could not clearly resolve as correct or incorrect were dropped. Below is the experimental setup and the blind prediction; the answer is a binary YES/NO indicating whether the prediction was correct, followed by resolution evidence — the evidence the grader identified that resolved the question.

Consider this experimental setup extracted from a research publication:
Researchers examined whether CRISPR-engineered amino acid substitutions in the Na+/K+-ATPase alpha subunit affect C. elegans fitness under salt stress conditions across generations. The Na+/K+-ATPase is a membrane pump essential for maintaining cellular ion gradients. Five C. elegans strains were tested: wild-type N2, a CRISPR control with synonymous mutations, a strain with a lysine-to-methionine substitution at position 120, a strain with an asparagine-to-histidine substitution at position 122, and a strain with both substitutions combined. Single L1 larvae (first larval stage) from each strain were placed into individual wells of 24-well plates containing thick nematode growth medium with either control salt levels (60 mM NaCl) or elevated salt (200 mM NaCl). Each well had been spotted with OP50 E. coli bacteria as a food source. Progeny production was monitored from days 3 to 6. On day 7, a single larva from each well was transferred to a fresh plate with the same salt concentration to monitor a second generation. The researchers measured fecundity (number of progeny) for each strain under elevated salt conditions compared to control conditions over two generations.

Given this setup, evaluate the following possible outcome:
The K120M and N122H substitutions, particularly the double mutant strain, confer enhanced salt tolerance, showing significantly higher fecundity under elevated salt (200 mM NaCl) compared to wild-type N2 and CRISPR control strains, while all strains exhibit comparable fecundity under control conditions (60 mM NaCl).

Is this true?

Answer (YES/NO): NO